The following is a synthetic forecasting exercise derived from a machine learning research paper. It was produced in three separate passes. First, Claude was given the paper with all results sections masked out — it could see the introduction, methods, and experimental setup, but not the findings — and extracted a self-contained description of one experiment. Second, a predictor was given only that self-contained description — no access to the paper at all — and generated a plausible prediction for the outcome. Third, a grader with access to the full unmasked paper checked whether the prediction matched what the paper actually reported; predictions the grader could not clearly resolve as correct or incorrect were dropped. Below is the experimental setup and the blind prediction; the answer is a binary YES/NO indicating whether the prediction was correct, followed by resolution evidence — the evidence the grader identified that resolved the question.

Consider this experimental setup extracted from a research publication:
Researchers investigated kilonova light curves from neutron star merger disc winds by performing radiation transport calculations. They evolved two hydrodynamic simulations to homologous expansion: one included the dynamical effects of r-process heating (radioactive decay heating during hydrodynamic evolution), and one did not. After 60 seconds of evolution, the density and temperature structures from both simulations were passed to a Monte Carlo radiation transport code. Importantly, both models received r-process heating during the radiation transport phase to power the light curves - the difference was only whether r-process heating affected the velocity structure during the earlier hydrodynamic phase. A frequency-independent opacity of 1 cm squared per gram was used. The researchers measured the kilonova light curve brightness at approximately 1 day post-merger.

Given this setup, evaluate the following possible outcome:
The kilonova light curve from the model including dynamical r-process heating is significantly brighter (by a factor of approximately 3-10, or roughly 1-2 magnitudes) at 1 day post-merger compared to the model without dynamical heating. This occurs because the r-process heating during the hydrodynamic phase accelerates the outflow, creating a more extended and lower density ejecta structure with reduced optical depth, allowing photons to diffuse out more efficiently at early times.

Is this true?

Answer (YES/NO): NO